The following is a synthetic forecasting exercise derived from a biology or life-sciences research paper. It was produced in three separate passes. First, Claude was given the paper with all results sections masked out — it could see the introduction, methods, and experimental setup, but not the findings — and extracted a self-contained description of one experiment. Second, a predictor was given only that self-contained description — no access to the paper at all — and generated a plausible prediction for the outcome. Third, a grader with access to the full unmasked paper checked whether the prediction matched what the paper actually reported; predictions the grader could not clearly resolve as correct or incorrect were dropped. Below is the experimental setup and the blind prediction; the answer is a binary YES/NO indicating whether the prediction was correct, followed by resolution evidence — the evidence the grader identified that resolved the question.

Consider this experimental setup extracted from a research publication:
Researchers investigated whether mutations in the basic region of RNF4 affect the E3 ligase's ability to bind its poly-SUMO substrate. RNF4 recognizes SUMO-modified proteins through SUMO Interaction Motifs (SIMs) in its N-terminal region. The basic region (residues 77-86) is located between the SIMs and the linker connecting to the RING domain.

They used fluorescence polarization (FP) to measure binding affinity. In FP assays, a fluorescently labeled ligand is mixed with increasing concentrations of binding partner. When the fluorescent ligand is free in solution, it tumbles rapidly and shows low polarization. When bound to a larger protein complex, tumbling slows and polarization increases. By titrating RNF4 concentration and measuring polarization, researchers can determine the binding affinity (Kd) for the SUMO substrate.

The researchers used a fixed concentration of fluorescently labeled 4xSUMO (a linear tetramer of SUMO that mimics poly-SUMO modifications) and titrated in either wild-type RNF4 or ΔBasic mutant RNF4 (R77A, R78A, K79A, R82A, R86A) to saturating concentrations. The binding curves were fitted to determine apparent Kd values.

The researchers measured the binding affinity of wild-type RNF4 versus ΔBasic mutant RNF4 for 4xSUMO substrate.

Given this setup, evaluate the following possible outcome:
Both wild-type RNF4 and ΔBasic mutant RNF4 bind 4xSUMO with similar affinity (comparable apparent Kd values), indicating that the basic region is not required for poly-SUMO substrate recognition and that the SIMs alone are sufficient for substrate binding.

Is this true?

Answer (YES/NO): YES